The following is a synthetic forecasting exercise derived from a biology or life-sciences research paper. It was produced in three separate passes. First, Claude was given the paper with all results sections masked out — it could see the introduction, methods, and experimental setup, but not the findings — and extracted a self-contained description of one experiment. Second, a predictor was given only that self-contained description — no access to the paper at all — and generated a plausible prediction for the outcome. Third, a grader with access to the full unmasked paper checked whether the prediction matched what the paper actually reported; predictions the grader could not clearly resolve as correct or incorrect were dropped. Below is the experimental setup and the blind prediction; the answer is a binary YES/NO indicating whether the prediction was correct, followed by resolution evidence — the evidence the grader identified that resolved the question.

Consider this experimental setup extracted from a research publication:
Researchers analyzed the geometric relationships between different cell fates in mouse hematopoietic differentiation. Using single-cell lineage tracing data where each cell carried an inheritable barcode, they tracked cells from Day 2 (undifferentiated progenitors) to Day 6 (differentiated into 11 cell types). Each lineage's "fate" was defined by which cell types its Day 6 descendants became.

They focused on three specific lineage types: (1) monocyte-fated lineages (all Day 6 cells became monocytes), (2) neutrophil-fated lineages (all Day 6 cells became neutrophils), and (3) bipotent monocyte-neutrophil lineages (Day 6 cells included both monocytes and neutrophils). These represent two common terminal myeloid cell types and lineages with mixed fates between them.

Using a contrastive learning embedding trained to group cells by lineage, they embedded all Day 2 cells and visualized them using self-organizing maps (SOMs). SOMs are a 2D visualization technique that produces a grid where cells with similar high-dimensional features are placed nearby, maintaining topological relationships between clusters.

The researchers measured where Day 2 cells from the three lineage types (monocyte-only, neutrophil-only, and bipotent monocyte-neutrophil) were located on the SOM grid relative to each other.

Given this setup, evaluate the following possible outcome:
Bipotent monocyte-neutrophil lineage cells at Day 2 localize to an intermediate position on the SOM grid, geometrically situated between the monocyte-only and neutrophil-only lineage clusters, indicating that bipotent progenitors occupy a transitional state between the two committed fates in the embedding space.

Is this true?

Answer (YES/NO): NO